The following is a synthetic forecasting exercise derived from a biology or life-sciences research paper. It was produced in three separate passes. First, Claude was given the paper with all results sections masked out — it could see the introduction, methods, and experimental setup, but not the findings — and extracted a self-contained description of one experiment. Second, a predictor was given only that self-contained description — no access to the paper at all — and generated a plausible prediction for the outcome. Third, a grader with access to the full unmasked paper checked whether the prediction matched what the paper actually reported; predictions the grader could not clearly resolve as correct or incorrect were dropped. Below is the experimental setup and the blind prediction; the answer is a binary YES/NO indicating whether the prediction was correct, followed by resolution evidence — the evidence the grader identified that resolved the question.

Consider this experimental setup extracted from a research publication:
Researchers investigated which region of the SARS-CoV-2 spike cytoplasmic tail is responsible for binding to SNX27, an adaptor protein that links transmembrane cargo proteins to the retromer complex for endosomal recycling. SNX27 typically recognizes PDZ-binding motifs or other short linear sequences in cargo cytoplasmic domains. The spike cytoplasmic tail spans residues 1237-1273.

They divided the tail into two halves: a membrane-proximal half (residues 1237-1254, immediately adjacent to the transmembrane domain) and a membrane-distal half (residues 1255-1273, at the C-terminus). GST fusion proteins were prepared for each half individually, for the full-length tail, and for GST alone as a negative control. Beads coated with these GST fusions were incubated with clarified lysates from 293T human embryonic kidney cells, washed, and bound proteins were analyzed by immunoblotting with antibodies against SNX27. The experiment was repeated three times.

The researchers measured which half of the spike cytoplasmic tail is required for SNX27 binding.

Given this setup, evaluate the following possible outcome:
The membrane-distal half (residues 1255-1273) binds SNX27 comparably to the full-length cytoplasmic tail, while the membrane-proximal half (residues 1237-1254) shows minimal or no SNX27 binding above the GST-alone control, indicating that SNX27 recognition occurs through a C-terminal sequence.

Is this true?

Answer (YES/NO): NO